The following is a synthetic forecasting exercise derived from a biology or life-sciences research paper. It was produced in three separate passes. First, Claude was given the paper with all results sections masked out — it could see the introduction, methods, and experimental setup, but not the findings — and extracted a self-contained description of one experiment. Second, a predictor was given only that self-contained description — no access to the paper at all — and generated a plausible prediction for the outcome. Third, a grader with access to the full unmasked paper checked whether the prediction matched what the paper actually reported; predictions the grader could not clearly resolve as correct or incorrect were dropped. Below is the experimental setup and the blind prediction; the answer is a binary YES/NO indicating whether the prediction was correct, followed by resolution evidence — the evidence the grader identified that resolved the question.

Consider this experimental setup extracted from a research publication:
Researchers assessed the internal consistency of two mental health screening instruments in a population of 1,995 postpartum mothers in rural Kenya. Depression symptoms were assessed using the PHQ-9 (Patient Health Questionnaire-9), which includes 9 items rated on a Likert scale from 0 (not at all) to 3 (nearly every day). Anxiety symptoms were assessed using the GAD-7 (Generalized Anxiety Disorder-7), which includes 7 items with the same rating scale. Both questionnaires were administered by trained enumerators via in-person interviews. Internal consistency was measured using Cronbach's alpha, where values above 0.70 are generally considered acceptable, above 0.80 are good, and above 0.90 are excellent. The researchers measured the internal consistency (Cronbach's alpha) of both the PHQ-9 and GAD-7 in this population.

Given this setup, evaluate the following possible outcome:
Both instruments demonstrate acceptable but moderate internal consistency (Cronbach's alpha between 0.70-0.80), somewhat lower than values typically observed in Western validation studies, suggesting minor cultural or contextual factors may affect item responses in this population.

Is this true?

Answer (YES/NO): NO